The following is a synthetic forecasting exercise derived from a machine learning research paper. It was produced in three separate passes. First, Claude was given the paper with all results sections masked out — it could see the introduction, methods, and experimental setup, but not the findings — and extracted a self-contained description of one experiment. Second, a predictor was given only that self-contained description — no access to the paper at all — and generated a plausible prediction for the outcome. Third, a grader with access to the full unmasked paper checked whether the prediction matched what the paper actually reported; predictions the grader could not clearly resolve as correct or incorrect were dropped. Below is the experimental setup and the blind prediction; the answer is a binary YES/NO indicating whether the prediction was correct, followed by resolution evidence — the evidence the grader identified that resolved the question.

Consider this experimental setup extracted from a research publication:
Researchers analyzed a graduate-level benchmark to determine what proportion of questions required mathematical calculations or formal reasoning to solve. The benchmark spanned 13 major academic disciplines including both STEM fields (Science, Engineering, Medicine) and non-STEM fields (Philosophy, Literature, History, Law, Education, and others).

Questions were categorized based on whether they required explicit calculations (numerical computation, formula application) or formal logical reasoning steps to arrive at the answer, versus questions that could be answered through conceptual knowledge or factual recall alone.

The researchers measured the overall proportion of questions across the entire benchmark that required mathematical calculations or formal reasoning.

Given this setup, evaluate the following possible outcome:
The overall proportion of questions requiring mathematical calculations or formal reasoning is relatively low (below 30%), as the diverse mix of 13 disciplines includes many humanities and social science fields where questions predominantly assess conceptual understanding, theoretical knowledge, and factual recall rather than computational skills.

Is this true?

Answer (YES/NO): NO